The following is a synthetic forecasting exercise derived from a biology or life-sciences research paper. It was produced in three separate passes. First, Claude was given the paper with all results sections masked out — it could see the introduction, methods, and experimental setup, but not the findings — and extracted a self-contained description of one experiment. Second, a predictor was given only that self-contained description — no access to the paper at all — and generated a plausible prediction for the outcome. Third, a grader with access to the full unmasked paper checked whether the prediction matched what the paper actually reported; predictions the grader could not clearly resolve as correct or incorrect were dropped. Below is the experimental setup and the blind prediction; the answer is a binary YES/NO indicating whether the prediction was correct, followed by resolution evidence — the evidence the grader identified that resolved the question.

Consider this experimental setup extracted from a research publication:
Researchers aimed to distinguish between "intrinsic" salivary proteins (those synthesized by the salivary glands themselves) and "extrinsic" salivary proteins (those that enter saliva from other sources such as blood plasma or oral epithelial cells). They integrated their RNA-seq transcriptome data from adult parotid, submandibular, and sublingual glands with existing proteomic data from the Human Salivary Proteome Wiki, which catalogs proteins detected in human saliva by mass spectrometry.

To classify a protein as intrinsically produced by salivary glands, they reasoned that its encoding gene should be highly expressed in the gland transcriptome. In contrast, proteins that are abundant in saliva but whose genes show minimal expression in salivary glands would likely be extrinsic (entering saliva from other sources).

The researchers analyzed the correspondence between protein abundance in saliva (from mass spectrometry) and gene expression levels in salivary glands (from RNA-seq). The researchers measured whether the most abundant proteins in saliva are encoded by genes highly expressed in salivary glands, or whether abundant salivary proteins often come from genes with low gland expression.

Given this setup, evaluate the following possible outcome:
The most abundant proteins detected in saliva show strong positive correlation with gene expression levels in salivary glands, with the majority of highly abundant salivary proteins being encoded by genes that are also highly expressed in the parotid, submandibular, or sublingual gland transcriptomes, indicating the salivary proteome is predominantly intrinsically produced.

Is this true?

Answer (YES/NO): YES